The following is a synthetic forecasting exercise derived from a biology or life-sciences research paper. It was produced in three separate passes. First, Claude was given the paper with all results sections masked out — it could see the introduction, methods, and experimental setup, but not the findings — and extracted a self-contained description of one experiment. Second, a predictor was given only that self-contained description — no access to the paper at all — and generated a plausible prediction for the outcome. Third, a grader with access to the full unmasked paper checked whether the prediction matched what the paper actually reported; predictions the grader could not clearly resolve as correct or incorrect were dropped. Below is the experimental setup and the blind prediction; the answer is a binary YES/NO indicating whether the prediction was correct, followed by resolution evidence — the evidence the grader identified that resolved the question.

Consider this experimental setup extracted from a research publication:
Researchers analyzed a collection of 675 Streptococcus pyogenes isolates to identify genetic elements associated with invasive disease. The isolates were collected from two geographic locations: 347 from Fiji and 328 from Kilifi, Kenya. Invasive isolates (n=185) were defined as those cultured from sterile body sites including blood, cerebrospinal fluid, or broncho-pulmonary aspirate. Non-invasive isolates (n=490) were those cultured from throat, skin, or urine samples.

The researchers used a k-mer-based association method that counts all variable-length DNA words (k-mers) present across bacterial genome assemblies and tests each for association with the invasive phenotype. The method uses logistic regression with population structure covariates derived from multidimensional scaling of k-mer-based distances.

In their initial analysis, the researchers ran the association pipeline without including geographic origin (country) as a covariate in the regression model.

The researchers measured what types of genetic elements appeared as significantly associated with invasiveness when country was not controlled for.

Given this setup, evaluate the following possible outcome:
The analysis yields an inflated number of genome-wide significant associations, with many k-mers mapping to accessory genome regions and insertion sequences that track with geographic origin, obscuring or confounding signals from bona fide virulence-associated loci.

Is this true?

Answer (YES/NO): NO